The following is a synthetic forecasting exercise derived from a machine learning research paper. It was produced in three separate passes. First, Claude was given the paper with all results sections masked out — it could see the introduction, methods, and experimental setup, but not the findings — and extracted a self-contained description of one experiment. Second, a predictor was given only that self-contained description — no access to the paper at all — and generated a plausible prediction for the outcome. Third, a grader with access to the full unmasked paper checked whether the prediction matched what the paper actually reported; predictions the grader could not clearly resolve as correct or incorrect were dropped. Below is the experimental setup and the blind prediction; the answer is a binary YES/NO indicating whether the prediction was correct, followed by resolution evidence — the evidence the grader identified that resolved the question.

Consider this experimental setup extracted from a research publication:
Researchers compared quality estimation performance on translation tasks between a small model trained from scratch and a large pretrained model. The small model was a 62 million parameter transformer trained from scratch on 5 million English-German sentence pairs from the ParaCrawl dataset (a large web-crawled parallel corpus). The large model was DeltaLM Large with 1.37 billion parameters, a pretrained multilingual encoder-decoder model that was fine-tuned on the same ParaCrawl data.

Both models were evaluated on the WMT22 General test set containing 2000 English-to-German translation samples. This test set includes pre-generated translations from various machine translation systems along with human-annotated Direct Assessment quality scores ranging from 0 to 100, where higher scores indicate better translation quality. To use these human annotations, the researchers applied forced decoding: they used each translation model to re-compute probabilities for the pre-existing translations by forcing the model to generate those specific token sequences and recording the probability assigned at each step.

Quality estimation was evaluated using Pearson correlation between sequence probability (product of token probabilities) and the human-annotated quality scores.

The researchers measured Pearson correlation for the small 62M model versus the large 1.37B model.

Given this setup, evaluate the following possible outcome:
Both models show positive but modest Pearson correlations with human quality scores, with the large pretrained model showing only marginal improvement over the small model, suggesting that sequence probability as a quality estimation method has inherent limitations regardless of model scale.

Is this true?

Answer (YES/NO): YES